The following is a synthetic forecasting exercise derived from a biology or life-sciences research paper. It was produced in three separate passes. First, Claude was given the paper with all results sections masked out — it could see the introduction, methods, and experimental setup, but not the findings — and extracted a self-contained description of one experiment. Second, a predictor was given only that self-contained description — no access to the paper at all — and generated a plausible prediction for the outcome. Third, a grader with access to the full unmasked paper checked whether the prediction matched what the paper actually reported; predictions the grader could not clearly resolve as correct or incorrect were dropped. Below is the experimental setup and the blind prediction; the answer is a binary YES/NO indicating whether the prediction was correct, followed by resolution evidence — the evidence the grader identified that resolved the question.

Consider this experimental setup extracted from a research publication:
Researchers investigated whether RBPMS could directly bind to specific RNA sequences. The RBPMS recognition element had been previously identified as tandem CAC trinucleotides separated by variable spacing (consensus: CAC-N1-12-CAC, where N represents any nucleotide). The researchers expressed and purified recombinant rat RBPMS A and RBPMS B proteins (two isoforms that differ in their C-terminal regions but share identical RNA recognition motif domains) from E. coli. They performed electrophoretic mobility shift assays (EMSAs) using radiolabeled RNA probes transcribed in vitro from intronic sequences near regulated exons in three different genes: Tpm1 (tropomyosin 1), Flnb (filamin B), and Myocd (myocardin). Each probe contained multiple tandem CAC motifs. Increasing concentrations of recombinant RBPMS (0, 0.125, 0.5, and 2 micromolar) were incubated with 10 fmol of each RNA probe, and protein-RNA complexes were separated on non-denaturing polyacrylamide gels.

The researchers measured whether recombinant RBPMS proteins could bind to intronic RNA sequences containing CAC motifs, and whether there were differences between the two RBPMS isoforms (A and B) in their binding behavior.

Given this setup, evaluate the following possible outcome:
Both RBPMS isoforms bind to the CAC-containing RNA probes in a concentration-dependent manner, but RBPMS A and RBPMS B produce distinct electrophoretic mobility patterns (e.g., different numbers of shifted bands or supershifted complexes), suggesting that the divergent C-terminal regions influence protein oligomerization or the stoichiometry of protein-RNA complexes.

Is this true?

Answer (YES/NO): NO